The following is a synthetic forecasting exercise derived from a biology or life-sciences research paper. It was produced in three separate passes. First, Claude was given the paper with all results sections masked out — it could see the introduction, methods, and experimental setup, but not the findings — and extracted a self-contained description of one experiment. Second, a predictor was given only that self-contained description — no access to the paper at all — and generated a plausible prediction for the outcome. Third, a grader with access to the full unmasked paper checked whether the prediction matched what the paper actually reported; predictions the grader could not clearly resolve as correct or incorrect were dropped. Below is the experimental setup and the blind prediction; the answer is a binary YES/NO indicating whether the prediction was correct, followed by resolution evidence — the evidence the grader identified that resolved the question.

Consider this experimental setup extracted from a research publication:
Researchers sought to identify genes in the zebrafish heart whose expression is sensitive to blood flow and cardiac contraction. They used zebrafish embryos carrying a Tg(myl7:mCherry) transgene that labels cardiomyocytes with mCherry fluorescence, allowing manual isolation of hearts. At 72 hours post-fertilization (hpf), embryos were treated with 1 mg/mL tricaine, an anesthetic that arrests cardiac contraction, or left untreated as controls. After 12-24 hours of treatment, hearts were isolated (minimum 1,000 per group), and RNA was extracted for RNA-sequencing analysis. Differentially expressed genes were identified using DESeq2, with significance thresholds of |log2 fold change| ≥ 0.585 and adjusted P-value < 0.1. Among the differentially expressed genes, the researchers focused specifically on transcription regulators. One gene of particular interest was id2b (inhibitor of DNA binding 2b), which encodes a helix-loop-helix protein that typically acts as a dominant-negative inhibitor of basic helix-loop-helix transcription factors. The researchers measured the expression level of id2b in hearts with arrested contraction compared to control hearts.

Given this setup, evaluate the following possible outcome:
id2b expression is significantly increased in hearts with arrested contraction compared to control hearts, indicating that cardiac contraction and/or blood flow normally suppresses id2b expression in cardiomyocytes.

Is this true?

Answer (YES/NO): NO